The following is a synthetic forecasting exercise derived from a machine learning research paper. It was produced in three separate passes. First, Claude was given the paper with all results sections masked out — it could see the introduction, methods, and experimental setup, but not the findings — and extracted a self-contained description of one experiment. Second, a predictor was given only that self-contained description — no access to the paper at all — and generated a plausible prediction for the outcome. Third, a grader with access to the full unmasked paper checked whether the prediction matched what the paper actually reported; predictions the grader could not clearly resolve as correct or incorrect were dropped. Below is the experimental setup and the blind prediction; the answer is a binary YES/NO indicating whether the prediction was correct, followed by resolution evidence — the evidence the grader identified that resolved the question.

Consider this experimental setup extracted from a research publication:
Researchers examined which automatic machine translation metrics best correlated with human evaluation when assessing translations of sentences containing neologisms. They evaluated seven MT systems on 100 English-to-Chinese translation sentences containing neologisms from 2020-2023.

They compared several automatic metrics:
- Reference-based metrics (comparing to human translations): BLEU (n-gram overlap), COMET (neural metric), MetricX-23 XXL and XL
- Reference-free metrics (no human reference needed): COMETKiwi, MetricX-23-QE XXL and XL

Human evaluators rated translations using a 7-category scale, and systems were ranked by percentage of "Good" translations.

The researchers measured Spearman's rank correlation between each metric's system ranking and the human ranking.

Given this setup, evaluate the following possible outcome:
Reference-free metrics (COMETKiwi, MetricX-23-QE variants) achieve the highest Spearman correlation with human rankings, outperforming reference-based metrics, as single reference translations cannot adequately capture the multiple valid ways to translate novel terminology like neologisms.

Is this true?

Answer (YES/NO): NO